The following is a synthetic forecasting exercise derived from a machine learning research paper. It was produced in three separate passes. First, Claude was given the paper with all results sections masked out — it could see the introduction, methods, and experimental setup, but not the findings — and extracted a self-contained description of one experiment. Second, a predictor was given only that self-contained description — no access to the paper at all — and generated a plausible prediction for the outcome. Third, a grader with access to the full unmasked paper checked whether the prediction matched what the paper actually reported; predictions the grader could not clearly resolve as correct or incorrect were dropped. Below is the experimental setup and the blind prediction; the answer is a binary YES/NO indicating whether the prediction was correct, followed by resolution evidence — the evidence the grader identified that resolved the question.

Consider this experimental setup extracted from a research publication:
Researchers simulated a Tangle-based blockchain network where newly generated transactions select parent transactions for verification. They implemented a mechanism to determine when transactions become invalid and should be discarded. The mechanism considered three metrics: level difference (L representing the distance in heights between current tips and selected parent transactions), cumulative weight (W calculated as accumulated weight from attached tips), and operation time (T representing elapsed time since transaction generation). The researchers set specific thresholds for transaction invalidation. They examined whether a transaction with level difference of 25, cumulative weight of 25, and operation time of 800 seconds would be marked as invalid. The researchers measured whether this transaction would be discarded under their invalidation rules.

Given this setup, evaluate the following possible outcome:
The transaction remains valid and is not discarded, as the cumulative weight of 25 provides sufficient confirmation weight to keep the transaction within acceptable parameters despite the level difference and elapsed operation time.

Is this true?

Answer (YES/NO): NO